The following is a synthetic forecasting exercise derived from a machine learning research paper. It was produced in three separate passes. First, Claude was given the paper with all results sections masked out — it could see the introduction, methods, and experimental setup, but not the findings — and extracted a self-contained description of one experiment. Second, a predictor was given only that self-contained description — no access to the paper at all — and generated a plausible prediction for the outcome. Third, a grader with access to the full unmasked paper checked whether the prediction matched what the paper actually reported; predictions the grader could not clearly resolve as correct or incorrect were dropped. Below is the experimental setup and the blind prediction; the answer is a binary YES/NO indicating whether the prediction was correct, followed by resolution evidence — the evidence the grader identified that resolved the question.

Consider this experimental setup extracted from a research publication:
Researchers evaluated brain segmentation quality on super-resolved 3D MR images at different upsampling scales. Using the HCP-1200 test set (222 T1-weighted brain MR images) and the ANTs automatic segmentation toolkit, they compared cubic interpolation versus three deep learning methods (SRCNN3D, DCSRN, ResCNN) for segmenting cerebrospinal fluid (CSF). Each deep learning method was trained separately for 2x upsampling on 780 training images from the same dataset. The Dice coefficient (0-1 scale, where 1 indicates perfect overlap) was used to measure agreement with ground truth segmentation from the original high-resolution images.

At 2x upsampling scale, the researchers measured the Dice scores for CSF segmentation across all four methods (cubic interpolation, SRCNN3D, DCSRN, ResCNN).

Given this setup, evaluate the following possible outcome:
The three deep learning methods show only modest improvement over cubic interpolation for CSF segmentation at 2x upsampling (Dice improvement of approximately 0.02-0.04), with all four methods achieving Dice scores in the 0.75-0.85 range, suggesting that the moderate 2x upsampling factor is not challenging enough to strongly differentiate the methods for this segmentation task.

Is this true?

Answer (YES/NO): NO